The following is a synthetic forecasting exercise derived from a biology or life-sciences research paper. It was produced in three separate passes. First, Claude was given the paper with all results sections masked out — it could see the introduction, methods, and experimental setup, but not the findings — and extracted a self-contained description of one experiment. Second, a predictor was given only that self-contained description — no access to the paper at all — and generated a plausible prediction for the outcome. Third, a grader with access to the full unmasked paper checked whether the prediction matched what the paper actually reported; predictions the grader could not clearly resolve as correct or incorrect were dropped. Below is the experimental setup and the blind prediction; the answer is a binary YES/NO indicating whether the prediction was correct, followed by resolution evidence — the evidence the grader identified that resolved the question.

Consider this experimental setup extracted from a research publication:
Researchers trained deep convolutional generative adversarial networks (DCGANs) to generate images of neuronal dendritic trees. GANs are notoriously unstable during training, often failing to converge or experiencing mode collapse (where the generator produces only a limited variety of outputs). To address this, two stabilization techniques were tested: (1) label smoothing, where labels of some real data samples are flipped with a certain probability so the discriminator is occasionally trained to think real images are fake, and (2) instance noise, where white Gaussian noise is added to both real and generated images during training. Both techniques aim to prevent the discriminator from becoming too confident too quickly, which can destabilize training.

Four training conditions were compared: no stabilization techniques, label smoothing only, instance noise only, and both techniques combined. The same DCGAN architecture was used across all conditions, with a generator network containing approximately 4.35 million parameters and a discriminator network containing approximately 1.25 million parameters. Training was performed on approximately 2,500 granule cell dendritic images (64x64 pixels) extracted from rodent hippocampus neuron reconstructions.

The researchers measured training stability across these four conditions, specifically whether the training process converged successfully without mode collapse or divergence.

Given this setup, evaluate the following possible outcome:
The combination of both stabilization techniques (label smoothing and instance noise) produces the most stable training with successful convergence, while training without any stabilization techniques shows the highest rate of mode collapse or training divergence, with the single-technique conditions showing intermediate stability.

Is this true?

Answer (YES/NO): YES